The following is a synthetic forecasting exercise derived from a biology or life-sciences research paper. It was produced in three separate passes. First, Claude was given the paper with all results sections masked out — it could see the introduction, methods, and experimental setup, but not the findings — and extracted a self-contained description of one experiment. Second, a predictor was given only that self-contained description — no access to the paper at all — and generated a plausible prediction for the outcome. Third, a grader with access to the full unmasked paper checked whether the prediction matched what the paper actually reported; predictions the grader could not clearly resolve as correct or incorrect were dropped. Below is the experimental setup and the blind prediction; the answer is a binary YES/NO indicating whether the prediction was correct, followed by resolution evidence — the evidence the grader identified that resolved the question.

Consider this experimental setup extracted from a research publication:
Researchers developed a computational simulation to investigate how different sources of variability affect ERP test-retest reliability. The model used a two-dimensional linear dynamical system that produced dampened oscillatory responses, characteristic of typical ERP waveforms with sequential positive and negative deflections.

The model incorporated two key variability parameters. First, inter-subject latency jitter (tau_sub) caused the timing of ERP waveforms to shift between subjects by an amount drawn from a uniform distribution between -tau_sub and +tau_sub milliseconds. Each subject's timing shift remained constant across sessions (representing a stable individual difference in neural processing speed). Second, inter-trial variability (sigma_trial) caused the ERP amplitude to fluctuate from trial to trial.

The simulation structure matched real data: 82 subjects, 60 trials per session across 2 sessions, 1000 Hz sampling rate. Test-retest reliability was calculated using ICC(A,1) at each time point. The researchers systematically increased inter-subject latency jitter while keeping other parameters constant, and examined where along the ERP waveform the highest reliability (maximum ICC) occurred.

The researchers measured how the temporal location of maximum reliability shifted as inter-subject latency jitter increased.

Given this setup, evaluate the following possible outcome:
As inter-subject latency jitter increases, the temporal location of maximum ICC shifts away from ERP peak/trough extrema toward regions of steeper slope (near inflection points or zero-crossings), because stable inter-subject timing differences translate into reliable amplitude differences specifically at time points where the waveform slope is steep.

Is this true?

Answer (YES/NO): YES